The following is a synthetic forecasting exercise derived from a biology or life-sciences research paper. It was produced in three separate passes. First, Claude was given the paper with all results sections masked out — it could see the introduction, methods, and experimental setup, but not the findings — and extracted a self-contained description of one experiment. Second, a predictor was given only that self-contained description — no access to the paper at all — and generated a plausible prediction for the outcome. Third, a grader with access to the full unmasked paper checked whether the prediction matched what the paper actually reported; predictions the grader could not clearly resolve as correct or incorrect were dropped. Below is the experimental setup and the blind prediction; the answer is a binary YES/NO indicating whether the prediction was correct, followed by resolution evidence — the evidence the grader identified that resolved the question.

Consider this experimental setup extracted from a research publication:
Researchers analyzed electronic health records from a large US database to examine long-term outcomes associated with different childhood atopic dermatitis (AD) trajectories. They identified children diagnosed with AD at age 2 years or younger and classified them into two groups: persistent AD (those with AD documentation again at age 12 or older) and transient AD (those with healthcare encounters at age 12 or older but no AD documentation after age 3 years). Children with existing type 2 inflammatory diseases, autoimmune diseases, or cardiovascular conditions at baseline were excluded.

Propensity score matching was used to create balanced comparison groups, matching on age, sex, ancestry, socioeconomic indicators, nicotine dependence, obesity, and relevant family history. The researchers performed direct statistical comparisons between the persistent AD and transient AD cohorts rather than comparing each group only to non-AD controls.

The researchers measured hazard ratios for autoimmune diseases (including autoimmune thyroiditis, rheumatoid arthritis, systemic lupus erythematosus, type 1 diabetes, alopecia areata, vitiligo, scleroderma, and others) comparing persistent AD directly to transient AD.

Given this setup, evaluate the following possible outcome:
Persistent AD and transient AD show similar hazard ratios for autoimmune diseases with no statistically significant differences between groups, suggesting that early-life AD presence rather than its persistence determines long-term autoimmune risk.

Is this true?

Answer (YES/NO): NO